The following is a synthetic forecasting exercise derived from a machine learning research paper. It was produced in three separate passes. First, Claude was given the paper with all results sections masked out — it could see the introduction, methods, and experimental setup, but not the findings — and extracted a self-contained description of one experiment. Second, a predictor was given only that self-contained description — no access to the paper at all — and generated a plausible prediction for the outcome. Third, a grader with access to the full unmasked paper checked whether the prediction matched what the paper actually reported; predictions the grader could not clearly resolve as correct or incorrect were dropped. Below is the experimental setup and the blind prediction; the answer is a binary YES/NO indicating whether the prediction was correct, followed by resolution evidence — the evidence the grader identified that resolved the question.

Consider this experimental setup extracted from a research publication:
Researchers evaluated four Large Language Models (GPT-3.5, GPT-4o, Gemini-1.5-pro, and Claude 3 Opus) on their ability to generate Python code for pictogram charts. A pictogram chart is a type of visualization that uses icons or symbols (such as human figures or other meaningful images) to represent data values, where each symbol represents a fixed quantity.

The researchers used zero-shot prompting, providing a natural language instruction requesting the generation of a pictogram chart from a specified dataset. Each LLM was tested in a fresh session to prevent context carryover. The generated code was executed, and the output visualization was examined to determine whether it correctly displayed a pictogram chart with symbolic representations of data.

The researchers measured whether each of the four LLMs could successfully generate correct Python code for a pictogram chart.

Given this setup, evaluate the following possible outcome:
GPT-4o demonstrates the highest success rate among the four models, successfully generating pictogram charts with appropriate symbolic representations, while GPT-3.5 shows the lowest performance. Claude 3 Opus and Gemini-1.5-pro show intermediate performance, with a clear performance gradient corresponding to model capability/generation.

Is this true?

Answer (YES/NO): NO